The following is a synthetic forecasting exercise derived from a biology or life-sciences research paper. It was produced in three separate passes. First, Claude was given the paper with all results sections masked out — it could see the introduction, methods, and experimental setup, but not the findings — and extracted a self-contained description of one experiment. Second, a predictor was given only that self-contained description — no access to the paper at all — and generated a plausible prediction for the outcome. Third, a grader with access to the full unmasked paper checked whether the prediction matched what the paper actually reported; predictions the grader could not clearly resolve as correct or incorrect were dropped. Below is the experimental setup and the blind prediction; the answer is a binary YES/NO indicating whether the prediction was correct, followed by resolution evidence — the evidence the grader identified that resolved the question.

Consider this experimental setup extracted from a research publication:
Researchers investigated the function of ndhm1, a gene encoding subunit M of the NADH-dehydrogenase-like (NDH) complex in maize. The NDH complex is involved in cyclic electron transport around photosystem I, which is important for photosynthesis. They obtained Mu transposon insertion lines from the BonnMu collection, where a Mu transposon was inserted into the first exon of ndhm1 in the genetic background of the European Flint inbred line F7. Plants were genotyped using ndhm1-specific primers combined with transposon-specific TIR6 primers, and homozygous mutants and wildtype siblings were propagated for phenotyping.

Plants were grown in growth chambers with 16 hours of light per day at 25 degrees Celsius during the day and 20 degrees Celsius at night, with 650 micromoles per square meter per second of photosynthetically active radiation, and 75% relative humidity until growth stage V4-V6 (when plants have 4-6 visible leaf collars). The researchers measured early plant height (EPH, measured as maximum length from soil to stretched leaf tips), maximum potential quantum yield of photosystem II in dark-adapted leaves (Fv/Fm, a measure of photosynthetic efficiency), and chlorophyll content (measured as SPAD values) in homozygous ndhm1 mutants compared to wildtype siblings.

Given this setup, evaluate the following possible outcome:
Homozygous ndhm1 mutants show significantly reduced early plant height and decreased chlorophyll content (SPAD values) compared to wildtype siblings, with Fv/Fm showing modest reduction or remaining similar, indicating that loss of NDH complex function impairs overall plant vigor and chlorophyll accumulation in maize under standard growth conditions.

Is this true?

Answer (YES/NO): NO